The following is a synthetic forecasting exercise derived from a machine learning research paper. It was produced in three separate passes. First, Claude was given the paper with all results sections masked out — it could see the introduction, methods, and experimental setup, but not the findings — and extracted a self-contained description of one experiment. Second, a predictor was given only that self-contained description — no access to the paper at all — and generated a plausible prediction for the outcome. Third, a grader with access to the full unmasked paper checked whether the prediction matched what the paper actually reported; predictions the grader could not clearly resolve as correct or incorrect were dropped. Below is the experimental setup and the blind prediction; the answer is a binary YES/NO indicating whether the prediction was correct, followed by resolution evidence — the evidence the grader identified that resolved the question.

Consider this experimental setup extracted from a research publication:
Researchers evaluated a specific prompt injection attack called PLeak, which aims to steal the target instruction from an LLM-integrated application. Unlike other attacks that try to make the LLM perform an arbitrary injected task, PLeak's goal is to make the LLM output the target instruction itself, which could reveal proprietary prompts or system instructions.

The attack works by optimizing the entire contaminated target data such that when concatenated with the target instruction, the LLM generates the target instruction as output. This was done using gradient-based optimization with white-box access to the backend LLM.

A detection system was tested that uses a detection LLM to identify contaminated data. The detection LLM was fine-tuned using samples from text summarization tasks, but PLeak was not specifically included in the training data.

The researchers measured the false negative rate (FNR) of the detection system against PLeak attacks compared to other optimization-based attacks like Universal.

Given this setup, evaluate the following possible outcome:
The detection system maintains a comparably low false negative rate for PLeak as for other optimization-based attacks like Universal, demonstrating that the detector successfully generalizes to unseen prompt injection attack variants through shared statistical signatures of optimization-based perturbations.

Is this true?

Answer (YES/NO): YES